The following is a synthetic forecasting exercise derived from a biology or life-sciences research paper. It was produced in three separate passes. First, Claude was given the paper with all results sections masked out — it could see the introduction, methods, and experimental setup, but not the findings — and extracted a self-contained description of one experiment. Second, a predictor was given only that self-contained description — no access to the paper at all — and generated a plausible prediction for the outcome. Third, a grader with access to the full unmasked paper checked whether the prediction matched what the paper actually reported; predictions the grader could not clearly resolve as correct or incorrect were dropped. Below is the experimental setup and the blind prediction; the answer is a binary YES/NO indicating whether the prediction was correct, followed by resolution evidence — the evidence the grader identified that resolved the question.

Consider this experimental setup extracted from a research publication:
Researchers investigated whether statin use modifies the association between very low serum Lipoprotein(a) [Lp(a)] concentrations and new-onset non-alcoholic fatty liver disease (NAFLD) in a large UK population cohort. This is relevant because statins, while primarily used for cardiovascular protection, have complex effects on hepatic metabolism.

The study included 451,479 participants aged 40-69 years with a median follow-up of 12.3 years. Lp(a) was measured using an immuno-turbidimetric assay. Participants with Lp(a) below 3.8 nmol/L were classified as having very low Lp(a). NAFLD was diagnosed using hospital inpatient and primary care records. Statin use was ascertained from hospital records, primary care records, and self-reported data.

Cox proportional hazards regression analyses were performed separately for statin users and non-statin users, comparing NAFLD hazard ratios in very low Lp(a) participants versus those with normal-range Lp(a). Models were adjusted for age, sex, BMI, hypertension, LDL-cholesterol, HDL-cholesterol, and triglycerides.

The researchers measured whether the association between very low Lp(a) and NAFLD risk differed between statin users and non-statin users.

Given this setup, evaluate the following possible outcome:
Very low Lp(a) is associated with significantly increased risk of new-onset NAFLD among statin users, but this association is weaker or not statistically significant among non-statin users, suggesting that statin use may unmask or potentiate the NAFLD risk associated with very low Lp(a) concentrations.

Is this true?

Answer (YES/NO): NO